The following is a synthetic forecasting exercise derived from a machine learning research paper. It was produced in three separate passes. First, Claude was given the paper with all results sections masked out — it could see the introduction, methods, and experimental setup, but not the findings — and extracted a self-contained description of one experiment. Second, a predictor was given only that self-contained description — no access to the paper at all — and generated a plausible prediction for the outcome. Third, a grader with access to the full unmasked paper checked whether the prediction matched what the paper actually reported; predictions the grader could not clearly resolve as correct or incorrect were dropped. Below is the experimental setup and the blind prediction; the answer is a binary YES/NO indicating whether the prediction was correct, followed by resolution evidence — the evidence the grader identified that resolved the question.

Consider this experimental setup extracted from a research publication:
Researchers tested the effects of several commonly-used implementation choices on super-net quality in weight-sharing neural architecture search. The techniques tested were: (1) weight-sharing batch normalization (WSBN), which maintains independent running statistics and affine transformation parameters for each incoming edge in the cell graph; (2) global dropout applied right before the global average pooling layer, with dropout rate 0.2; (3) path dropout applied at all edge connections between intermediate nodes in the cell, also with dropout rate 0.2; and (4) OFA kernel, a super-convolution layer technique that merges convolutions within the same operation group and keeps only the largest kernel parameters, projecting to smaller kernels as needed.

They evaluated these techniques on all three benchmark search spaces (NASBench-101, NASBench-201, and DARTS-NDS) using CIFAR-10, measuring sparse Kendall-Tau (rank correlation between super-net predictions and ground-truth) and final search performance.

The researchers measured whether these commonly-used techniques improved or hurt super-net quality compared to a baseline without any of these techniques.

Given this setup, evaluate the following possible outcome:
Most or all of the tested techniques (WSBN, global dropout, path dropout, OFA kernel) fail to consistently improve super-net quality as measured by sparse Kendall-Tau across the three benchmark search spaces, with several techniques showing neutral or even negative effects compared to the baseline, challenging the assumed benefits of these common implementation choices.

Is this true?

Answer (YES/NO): YES